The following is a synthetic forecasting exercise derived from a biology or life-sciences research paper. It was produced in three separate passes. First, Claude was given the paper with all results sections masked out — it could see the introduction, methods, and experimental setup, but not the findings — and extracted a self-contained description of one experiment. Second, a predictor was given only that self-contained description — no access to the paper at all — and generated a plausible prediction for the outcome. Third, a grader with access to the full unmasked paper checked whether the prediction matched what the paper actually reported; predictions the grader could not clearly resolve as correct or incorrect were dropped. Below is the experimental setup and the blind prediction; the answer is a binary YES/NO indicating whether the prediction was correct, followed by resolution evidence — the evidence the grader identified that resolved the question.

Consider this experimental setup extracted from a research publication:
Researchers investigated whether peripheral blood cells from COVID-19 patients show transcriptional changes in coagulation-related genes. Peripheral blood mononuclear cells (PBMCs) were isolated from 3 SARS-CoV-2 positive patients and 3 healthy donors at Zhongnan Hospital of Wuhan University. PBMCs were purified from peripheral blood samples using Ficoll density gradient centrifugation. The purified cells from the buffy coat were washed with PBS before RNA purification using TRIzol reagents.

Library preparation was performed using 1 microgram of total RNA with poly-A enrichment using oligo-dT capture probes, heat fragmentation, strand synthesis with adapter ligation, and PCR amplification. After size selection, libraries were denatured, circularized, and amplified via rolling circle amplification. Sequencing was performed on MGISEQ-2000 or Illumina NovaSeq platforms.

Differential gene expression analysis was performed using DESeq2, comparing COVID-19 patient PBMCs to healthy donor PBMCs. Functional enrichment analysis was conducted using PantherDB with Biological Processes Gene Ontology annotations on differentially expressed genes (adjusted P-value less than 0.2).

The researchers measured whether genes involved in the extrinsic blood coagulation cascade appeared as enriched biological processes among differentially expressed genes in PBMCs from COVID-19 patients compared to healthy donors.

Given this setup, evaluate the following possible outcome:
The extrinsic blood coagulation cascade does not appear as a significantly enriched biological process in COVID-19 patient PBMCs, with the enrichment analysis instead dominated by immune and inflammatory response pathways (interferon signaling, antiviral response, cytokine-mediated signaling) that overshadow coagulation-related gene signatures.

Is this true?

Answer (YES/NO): YES